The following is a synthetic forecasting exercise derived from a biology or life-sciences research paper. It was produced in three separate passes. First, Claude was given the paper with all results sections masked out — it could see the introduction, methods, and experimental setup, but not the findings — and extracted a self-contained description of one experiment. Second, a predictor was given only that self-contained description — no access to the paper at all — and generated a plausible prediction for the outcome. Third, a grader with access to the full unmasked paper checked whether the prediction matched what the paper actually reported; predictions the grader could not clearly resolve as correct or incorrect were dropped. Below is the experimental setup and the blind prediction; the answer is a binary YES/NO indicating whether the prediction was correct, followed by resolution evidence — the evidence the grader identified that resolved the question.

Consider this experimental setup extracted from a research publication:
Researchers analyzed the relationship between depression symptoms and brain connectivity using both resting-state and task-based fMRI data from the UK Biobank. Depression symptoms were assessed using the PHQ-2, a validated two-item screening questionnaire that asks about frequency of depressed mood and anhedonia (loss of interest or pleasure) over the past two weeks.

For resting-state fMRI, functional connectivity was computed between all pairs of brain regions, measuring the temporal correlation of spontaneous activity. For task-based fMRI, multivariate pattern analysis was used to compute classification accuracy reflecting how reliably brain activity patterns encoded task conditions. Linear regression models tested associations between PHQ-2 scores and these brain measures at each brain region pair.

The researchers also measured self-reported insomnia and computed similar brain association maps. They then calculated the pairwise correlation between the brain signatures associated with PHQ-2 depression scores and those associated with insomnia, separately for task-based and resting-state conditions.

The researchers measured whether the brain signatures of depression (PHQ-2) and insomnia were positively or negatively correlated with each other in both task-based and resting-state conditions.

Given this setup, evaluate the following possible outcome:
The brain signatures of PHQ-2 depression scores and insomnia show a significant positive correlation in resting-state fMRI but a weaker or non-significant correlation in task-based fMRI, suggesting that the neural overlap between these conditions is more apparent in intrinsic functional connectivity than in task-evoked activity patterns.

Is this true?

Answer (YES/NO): NO